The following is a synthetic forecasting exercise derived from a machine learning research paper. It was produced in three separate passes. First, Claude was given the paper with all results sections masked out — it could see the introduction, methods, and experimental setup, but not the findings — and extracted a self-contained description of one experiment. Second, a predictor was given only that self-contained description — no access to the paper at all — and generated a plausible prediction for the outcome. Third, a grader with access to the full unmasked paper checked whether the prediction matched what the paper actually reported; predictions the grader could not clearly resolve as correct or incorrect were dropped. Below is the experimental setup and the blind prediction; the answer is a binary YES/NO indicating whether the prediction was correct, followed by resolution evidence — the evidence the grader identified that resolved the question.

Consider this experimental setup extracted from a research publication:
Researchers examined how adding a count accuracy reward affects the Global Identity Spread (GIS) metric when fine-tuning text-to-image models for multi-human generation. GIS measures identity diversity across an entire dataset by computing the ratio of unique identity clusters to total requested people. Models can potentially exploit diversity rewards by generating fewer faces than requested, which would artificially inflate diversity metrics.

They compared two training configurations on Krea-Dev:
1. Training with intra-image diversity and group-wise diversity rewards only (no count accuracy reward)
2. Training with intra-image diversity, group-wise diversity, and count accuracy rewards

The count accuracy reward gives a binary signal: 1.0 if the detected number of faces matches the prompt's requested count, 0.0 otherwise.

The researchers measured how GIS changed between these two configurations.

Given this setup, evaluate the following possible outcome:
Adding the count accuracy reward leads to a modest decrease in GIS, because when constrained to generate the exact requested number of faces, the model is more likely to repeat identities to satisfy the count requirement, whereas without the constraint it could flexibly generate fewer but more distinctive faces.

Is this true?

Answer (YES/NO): YES